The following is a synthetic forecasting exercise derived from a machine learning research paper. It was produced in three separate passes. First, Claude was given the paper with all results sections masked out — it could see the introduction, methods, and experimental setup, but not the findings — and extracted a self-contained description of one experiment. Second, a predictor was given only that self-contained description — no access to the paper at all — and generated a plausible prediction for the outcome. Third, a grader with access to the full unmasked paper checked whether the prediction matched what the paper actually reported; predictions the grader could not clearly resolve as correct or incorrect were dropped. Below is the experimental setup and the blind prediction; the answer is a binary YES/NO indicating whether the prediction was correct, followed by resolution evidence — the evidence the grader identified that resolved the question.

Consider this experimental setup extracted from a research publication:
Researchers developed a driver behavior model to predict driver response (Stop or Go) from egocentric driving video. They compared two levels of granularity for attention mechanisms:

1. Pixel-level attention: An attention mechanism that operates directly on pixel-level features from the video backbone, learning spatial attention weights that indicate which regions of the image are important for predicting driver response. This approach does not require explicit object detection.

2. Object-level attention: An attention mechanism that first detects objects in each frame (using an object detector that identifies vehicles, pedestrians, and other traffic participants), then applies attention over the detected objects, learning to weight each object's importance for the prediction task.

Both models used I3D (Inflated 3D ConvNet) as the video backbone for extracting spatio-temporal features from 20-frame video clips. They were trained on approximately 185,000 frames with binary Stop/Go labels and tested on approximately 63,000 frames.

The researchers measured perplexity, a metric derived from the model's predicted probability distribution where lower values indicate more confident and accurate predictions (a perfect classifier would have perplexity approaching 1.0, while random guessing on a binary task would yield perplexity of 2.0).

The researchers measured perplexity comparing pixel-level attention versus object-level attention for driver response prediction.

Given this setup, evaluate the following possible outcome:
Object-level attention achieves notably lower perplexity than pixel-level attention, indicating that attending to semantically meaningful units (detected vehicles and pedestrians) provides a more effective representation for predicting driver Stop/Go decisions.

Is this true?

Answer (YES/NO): YES